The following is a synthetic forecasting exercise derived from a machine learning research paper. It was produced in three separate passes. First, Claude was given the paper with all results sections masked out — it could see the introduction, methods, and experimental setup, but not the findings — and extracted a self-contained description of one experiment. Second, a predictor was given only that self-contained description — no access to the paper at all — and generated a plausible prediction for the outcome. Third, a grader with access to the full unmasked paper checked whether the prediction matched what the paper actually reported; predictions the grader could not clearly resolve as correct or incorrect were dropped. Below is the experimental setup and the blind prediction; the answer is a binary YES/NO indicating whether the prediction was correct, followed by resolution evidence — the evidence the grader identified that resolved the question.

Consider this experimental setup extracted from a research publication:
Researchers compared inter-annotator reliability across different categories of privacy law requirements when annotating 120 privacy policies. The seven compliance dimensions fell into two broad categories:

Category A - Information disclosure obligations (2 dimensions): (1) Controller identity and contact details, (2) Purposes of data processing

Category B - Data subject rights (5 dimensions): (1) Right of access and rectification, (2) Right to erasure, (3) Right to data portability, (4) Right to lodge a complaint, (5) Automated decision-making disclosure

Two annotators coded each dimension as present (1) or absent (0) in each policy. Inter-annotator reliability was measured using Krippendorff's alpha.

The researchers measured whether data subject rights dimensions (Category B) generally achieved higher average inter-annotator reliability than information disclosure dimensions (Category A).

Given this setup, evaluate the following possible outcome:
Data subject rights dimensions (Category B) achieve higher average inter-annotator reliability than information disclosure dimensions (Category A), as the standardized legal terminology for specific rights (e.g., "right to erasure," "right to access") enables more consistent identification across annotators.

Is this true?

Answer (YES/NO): YES